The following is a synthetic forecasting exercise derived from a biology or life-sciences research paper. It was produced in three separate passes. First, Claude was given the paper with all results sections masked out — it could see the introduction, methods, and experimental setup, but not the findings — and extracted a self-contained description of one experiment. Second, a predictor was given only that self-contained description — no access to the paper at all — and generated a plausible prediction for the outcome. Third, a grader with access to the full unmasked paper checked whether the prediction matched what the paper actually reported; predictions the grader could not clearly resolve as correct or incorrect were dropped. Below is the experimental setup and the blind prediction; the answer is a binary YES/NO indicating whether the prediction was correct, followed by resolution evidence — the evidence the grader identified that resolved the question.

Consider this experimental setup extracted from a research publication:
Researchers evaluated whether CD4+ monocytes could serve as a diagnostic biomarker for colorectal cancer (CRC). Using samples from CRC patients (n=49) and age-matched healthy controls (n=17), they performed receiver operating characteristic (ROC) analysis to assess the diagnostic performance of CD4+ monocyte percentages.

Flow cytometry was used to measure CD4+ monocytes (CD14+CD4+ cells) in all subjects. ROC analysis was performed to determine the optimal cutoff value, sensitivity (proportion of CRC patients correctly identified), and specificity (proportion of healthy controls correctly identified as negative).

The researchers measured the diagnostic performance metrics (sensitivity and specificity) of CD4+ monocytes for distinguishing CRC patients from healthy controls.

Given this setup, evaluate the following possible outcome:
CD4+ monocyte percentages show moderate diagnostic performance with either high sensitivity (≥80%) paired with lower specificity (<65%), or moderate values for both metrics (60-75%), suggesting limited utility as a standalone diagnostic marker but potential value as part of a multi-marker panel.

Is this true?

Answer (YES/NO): NO